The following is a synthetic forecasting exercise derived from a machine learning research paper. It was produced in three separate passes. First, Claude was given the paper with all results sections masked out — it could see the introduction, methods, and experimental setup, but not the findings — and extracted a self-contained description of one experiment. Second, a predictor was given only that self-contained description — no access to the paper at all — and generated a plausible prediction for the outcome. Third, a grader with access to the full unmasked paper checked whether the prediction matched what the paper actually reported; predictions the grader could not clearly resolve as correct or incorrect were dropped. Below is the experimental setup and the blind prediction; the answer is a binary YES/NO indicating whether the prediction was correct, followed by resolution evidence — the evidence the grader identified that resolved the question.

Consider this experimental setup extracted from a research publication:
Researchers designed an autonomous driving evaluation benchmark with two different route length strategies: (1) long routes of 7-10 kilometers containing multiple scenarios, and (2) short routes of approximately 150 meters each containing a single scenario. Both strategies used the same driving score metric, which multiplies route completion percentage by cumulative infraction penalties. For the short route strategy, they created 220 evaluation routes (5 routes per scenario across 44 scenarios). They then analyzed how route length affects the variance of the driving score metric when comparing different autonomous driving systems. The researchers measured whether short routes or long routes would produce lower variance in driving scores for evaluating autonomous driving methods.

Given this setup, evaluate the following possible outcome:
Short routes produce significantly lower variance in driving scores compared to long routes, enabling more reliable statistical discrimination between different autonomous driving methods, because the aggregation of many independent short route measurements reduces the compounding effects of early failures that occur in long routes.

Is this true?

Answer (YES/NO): YES